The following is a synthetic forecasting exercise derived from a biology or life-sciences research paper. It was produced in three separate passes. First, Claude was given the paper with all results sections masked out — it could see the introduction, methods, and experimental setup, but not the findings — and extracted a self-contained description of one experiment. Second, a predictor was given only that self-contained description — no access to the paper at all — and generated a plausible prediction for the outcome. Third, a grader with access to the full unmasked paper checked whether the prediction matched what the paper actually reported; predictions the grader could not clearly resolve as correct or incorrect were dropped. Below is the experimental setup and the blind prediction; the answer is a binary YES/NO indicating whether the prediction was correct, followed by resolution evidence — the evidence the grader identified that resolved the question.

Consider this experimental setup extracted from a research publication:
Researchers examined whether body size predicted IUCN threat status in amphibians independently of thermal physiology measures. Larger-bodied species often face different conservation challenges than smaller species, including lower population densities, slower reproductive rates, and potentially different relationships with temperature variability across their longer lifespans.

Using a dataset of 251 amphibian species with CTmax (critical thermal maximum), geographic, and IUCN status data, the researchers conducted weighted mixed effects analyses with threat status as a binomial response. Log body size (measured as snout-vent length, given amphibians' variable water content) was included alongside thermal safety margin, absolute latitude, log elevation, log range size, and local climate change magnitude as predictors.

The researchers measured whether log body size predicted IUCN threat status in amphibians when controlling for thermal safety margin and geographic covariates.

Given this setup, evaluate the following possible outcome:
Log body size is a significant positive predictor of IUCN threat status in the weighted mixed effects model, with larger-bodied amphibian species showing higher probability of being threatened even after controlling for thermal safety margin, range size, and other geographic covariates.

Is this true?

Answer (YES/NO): NO